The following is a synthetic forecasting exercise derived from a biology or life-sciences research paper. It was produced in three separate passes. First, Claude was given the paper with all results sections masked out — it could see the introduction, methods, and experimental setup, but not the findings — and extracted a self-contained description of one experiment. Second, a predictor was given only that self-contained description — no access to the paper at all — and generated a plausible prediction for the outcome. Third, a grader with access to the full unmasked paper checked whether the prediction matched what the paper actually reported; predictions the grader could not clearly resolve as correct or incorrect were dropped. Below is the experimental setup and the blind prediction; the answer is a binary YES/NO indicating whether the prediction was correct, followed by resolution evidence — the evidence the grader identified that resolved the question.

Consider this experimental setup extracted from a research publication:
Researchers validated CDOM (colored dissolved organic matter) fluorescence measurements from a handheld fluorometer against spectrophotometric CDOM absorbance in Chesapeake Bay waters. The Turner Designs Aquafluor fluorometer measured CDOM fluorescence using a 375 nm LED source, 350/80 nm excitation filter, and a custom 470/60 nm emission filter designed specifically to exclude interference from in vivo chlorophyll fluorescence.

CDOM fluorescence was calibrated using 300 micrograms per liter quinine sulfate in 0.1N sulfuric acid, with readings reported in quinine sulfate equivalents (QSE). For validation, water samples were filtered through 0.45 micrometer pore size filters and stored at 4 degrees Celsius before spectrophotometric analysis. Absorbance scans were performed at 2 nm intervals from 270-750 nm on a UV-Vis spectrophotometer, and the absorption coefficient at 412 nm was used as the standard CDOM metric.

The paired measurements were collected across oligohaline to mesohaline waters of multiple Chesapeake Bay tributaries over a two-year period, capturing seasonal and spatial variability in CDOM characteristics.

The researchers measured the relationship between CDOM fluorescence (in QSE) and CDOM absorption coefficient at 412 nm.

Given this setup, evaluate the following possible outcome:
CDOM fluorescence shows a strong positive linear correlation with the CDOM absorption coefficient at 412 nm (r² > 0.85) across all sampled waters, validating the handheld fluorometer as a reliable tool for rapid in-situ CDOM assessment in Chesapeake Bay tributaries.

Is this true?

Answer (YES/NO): NO